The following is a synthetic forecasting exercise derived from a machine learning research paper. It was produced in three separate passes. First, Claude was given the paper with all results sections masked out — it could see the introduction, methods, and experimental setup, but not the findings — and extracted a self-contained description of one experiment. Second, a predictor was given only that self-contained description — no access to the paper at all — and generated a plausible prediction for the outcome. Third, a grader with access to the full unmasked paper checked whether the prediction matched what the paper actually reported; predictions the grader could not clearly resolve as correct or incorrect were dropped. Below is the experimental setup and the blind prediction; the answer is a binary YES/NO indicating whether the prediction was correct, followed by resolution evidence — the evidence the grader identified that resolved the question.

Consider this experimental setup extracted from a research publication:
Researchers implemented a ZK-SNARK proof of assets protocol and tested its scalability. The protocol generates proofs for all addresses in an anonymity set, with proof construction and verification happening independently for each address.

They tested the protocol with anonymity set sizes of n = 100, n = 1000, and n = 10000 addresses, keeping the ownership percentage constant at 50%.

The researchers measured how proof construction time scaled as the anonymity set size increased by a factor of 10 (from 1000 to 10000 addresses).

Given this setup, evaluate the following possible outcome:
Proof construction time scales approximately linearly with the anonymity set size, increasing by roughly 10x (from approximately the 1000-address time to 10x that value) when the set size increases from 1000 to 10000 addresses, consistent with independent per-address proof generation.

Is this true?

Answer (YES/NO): YES